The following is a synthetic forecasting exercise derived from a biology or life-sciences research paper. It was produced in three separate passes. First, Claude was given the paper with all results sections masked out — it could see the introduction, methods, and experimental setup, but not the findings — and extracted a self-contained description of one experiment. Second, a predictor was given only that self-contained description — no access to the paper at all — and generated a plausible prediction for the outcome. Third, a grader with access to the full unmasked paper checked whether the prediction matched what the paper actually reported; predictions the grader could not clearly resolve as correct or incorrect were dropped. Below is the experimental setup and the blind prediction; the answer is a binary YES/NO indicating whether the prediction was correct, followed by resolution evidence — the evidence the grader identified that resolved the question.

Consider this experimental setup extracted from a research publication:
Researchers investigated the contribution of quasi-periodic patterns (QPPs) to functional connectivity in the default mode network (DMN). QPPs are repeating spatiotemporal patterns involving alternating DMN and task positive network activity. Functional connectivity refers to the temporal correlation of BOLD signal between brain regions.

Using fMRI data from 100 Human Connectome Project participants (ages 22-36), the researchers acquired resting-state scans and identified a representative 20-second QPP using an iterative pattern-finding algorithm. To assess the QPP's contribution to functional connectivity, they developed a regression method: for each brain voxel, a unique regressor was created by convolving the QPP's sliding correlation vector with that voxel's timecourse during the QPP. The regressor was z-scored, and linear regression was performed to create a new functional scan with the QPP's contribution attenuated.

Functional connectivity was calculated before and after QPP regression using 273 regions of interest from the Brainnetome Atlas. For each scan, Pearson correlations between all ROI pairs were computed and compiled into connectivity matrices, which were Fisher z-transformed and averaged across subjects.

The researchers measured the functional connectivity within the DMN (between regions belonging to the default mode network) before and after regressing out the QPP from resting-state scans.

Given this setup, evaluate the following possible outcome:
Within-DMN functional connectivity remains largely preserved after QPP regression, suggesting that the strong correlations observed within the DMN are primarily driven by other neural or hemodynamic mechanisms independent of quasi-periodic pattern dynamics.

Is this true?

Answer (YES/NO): NO